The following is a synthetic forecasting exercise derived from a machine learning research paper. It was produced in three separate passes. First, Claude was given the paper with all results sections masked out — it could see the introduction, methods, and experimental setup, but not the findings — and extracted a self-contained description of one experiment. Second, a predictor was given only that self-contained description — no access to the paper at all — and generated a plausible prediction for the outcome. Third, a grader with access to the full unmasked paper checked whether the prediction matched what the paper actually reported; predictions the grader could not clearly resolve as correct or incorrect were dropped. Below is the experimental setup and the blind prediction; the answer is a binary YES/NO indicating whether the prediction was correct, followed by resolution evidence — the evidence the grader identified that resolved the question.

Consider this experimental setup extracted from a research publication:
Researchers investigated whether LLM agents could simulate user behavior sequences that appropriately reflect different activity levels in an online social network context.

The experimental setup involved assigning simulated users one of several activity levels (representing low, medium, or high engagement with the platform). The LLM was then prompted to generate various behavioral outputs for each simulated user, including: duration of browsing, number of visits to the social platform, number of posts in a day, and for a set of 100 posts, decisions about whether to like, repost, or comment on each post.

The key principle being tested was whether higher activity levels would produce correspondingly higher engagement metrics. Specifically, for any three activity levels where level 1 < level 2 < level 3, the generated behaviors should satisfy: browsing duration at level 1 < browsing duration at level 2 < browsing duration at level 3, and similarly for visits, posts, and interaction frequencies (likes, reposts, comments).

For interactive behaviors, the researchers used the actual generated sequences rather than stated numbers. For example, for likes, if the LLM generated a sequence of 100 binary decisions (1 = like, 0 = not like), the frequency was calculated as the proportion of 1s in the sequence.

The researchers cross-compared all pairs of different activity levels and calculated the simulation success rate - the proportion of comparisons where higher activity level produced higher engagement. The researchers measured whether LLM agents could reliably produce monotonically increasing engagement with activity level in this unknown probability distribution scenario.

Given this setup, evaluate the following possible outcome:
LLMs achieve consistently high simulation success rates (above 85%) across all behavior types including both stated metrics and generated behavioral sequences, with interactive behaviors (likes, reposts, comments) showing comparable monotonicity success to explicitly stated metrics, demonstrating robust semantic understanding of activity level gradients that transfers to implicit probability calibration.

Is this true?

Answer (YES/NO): NO